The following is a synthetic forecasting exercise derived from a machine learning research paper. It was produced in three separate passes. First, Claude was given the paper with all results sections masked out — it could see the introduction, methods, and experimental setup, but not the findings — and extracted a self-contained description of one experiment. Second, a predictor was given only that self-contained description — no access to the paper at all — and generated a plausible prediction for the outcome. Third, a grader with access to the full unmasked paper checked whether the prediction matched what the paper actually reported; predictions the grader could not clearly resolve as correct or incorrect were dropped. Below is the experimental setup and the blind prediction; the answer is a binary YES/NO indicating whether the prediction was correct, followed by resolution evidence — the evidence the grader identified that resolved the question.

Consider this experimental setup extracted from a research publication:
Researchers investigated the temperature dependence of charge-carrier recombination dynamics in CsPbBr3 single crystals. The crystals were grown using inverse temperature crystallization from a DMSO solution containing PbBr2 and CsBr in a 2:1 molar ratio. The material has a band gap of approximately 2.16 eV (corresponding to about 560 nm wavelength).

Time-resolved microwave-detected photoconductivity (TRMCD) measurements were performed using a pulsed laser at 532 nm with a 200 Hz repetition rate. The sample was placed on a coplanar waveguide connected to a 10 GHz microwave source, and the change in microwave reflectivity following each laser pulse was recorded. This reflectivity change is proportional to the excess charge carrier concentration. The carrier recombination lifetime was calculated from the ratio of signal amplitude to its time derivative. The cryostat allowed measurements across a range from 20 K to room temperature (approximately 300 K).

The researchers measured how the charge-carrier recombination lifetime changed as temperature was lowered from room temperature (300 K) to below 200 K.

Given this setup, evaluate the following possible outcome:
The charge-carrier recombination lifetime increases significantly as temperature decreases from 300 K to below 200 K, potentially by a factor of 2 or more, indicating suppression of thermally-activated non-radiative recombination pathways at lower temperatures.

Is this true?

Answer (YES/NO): YES